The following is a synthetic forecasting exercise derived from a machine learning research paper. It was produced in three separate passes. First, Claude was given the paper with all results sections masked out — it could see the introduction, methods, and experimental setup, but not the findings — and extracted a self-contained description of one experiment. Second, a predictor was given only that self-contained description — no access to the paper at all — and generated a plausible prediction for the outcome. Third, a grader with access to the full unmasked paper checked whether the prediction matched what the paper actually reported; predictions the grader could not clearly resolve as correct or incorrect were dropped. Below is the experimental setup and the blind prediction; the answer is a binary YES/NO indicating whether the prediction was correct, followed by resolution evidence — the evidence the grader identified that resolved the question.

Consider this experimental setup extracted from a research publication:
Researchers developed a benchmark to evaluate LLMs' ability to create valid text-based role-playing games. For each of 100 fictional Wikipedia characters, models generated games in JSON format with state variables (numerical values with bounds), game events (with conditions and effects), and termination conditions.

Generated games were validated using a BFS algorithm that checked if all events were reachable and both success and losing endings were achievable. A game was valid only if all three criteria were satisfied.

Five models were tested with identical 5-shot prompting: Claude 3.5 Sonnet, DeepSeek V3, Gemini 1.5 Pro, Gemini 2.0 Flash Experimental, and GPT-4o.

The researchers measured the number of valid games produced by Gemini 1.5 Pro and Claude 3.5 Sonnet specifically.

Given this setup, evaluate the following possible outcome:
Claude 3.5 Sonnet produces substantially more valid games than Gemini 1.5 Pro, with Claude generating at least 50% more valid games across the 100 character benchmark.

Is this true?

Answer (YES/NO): NO